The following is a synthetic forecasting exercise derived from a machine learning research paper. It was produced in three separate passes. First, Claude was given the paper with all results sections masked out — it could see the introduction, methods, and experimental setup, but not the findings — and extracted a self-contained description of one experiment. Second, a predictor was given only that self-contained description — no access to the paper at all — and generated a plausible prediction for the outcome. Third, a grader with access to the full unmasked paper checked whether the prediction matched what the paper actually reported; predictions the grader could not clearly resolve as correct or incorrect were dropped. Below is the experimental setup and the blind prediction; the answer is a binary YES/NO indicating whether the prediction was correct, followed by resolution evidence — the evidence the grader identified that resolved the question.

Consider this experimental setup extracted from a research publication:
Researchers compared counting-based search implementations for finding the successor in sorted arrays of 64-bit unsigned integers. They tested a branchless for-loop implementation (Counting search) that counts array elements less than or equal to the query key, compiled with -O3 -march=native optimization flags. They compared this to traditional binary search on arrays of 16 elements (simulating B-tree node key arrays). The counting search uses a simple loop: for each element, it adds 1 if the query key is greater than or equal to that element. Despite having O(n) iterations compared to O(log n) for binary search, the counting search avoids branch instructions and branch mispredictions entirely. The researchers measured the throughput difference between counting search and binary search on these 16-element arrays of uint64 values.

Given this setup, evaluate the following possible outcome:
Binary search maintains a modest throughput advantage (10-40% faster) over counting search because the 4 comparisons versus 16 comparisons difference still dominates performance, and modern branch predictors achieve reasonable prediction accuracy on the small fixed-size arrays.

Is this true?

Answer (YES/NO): NO